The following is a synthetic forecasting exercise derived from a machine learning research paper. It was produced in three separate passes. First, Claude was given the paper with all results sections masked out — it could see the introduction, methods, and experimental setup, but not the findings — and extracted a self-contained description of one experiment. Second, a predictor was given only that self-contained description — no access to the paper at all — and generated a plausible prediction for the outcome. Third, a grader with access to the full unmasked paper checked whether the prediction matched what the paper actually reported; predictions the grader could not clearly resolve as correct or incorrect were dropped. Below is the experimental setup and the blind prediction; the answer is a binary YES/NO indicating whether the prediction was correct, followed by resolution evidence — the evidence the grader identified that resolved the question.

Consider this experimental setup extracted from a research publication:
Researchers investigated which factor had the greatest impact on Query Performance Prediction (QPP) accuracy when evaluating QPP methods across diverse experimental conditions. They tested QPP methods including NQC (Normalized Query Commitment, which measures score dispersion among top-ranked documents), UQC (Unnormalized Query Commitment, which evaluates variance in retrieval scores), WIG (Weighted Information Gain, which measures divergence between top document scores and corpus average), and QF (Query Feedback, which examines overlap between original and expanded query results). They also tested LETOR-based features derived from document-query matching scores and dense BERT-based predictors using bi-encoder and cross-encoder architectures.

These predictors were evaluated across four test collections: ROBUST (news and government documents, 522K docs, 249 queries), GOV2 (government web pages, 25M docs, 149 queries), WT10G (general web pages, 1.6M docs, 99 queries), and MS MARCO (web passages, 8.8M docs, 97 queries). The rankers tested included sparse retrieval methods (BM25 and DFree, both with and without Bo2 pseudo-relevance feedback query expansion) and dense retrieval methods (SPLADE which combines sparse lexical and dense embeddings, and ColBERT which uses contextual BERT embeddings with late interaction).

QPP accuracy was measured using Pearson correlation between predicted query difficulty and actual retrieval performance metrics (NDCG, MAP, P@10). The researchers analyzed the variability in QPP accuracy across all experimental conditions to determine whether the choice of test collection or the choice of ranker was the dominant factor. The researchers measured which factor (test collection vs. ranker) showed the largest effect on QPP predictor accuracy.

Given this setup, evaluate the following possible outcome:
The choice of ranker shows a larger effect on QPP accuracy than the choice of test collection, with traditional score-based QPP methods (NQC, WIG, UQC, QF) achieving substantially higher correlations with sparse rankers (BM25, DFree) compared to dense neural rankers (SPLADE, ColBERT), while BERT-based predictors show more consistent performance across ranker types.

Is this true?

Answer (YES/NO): NO